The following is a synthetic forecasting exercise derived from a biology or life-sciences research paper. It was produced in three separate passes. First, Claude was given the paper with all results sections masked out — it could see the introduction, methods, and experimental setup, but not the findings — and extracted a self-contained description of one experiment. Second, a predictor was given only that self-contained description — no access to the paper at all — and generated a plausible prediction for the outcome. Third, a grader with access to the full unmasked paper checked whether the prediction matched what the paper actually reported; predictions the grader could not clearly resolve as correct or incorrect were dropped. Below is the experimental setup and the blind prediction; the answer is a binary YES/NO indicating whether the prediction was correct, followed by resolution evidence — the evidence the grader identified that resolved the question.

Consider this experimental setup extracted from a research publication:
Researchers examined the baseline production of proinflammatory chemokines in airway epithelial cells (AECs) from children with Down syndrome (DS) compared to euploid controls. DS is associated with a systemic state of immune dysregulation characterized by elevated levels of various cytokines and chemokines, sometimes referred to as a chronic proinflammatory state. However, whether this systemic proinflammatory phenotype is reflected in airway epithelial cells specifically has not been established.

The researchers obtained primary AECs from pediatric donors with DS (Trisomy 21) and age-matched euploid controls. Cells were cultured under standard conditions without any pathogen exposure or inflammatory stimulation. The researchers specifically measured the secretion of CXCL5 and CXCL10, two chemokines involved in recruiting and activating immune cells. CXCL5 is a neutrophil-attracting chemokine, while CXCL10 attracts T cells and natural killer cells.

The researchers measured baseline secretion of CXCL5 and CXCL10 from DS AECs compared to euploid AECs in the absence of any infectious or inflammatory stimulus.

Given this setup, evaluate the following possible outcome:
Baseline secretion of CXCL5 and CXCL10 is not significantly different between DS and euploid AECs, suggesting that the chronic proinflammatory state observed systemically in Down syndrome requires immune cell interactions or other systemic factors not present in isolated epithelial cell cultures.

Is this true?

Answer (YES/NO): NO